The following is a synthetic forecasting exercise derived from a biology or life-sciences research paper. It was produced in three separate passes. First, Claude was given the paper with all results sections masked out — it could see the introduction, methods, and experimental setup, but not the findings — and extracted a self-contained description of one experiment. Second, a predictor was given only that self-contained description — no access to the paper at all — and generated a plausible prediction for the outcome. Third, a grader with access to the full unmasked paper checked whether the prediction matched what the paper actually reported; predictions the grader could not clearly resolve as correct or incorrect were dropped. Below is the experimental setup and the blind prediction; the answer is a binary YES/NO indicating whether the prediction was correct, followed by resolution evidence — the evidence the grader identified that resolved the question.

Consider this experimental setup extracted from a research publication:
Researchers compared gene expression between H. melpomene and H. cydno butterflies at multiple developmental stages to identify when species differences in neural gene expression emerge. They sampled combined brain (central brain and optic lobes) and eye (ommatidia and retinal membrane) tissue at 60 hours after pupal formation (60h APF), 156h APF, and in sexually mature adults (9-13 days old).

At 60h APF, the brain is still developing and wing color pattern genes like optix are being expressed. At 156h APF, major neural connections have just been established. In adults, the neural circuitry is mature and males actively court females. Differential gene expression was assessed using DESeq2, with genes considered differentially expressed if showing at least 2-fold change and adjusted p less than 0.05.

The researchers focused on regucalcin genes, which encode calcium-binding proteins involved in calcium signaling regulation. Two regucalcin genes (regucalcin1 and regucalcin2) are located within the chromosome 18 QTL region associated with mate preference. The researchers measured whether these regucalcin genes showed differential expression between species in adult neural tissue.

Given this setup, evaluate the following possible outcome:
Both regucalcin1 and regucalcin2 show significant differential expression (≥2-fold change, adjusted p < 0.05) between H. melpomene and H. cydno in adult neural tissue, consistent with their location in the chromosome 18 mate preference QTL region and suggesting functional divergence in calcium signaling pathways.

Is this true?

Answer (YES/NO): NO